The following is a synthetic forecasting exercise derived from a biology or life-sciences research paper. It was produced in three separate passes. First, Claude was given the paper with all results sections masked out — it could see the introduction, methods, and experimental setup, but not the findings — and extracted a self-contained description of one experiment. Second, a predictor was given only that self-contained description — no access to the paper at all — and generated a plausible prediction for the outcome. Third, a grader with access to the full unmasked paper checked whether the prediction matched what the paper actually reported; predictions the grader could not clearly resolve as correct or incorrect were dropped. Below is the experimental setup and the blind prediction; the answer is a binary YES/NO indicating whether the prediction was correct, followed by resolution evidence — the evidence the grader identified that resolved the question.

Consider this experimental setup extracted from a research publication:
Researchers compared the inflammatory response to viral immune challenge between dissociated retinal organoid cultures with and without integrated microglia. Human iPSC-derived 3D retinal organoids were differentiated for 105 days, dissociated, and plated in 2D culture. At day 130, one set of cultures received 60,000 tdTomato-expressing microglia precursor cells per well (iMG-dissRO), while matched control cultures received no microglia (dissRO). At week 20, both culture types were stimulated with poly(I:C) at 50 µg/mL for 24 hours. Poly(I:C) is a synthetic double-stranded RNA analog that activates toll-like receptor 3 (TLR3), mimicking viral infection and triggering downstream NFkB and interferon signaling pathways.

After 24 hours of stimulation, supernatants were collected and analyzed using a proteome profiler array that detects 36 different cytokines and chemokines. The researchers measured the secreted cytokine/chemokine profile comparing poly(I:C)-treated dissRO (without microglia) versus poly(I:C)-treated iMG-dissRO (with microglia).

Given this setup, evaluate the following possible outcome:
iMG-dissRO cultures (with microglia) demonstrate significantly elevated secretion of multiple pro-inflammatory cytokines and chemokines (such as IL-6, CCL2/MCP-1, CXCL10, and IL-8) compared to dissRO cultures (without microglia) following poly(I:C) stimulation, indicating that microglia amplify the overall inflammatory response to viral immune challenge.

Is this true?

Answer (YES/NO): YES